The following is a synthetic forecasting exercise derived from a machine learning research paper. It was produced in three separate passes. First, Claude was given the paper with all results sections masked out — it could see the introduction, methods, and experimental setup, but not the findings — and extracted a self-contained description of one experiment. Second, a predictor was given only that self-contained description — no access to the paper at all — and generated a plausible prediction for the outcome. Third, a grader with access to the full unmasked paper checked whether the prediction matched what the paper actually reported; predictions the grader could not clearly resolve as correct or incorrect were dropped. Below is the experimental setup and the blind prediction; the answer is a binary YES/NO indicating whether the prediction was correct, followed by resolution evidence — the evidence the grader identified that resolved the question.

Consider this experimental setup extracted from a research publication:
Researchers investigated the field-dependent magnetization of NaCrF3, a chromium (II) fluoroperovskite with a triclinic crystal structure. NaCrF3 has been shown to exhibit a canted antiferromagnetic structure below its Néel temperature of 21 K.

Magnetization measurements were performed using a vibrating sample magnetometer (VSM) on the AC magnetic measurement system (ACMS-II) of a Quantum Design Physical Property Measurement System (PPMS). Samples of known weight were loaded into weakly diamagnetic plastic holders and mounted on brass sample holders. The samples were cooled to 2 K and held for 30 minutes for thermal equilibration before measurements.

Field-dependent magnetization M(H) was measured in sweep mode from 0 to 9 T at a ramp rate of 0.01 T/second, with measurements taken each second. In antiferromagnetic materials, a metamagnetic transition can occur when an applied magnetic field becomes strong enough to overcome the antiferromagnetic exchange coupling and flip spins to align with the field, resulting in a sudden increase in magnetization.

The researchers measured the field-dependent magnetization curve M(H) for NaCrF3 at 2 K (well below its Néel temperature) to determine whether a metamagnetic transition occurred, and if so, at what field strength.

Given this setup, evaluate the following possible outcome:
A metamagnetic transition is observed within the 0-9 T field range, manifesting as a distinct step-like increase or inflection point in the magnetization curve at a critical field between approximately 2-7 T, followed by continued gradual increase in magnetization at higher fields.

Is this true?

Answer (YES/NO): NO